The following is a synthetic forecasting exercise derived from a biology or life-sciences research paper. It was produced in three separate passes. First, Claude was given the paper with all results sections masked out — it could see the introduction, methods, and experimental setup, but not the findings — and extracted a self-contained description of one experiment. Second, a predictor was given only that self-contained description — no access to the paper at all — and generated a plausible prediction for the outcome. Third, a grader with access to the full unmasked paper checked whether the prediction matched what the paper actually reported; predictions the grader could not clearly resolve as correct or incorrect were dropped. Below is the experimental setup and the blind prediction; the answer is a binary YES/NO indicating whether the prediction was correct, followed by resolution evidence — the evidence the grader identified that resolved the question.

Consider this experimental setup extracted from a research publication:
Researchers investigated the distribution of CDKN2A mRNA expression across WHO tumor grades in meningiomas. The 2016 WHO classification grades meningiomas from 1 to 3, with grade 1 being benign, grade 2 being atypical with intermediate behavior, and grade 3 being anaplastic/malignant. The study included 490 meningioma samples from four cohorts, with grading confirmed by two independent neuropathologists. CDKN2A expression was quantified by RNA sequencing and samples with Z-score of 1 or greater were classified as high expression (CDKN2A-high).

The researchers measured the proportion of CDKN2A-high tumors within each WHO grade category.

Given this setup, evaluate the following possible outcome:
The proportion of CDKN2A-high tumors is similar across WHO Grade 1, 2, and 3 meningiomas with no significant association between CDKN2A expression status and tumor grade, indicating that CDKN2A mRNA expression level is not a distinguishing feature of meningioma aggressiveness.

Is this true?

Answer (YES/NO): NO